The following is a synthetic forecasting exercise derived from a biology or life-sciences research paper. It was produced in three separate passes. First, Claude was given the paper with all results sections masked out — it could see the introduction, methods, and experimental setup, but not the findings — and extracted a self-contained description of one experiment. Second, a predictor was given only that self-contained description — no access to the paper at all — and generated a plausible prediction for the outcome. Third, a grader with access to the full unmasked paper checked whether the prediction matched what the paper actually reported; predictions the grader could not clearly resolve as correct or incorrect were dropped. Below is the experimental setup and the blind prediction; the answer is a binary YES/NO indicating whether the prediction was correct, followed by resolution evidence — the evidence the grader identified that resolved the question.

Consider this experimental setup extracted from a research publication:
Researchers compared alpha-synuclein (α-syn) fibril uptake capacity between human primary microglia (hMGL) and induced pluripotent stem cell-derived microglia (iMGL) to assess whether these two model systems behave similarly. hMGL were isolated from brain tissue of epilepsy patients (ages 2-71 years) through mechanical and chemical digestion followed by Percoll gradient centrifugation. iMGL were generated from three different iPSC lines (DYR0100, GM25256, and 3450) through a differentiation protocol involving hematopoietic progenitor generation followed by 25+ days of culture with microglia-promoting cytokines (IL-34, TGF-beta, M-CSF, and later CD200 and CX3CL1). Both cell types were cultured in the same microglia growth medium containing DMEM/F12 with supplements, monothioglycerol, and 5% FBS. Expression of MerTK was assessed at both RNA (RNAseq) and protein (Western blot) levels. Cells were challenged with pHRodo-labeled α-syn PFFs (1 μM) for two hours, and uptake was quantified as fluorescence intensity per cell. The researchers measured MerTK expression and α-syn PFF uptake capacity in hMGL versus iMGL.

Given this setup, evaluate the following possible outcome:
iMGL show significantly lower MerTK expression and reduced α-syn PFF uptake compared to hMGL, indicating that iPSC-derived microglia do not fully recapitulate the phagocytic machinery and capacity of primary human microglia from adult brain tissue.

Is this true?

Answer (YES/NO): NO